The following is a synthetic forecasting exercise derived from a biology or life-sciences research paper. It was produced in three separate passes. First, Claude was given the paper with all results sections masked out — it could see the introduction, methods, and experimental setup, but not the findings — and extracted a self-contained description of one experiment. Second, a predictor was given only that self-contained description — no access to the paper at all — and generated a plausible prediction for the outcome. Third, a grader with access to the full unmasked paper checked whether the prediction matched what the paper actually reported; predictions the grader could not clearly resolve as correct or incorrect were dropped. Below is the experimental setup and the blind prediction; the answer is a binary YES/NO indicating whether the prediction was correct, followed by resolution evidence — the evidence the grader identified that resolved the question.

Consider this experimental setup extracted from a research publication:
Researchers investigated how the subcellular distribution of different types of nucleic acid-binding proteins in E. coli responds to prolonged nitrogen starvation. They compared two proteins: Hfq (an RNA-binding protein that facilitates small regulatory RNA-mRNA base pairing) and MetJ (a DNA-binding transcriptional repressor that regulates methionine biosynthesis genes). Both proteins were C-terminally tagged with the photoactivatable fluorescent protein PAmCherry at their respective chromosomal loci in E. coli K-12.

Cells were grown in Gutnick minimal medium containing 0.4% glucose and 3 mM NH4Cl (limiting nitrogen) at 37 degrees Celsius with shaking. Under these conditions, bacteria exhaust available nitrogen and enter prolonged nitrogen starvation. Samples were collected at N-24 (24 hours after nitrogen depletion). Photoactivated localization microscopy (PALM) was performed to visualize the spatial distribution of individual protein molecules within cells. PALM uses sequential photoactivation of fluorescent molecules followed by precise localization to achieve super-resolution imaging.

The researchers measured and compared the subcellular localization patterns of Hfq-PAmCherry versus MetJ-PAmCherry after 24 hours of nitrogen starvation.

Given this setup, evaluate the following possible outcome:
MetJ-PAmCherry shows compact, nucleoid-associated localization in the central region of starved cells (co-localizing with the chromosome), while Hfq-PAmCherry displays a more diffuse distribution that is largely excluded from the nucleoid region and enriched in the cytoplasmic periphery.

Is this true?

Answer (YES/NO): NO